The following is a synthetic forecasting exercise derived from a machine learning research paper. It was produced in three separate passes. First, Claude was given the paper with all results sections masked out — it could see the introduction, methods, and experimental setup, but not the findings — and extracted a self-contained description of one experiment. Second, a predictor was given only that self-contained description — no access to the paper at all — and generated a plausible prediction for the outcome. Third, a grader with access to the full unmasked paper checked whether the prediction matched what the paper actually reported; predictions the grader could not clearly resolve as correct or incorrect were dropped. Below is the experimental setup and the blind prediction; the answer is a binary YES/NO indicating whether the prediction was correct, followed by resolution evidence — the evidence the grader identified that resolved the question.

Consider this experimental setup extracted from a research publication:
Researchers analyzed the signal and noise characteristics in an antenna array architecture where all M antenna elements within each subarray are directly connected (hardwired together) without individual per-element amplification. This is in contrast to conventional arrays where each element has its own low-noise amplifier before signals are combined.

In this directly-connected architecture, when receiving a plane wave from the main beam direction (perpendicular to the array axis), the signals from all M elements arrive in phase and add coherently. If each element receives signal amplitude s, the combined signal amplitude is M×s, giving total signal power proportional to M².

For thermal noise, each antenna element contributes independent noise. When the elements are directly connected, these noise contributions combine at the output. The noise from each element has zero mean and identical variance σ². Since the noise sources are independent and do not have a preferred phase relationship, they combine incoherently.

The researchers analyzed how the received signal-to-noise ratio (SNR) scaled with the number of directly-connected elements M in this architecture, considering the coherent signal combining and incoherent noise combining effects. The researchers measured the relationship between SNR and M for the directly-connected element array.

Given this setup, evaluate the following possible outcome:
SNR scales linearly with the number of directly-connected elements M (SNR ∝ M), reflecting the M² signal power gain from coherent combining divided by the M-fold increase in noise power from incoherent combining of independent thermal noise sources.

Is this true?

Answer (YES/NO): YES